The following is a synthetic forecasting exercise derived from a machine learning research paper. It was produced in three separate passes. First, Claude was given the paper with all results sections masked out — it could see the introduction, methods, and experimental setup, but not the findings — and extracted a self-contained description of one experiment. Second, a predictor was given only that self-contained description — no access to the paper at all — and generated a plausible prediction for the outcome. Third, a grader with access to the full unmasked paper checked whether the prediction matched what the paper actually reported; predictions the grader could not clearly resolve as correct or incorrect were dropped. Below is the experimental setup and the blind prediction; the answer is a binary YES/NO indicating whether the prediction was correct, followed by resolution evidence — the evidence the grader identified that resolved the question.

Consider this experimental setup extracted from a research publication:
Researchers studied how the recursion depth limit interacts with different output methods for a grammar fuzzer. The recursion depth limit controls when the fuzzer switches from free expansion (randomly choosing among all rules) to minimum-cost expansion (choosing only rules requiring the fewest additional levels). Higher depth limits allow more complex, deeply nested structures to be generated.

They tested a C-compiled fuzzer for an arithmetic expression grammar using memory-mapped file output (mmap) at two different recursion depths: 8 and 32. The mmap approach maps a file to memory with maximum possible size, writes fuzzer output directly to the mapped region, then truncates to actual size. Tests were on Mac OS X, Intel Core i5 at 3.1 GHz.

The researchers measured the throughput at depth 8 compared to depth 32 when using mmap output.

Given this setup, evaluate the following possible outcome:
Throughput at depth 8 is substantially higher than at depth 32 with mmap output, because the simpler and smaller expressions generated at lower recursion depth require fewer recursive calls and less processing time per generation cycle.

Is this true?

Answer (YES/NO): NO